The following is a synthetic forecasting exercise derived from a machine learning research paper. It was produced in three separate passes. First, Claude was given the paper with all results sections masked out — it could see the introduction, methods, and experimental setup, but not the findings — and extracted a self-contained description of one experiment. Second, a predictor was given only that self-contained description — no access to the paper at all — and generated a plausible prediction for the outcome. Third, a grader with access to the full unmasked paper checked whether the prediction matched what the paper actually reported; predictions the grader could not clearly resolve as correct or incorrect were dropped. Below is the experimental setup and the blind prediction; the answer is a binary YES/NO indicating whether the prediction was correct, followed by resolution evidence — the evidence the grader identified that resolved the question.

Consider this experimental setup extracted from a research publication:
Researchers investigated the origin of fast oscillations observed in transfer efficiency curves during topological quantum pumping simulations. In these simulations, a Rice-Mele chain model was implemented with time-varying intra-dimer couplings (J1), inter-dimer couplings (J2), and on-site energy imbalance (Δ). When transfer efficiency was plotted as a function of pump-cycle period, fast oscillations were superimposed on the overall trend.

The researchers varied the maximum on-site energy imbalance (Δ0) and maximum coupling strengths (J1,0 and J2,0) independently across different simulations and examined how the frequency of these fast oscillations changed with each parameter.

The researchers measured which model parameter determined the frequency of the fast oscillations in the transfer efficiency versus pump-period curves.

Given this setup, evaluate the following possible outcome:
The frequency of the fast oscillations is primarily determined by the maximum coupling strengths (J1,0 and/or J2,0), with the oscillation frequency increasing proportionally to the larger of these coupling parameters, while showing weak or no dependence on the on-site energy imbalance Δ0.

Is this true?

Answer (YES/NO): NO